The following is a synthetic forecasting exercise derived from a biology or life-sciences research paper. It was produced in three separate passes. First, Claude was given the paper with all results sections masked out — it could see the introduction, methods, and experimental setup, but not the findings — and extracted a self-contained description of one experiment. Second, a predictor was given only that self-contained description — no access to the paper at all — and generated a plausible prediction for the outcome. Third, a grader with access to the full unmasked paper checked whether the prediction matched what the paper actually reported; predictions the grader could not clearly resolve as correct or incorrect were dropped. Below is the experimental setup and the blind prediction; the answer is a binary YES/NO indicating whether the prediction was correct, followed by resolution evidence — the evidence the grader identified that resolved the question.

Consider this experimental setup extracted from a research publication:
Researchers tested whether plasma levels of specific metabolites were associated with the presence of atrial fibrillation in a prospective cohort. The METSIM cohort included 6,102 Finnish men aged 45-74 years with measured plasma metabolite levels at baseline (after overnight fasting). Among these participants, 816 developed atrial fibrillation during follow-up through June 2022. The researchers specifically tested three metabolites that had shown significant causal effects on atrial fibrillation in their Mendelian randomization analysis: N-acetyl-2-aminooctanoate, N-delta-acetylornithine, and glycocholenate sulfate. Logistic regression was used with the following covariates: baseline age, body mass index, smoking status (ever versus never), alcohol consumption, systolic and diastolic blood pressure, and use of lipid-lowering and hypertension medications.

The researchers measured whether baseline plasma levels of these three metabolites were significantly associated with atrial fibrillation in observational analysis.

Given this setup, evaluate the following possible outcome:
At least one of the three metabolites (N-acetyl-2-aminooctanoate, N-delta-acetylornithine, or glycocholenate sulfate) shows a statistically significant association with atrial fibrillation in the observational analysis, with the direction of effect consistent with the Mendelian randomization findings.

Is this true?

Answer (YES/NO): YES